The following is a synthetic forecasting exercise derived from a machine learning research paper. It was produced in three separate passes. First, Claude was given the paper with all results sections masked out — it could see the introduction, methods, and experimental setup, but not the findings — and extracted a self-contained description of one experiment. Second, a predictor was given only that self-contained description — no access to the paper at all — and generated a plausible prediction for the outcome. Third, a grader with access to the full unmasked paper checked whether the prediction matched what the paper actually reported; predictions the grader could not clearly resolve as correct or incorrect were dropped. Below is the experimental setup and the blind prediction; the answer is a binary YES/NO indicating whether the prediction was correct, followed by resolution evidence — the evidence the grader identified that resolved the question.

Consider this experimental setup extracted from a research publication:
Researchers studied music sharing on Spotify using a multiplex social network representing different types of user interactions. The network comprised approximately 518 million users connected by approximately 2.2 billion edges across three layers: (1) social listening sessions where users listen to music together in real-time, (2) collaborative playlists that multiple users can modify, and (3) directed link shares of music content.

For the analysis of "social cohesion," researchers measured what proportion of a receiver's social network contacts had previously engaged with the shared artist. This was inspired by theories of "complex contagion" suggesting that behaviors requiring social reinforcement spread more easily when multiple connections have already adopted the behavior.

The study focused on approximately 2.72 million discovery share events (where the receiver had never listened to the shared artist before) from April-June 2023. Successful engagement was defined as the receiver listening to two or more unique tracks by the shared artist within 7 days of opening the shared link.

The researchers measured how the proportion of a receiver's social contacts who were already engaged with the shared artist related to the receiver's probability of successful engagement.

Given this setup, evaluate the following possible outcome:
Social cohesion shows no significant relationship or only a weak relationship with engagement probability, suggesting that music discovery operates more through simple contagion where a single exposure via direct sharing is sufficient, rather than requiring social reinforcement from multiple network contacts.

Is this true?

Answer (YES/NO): NO